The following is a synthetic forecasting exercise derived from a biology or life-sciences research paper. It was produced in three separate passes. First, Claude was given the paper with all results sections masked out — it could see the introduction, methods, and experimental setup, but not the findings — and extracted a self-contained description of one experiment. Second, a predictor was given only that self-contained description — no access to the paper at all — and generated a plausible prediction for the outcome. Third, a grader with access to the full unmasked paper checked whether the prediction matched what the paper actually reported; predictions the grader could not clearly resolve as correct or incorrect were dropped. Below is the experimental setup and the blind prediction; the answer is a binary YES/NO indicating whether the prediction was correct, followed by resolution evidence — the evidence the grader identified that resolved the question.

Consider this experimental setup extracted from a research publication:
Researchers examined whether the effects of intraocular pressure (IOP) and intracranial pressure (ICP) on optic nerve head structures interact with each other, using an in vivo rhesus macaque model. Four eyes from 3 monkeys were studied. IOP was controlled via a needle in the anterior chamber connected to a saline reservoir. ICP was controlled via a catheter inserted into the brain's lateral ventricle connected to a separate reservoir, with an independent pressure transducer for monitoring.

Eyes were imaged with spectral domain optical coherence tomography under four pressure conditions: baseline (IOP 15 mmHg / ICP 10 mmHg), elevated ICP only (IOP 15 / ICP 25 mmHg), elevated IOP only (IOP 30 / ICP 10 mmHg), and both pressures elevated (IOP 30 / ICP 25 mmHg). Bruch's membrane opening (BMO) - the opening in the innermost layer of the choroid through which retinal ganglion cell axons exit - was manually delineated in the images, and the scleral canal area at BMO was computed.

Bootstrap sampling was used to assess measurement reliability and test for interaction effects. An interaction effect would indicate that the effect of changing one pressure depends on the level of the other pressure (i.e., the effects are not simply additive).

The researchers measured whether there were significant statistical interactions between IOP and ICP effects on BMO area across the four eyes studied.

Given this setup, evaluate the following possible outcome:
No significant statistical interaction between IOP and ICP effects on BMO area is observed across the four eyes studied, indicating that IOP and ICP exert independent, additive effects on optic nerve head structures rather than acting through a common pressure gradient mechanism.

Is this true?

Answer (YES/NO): NO